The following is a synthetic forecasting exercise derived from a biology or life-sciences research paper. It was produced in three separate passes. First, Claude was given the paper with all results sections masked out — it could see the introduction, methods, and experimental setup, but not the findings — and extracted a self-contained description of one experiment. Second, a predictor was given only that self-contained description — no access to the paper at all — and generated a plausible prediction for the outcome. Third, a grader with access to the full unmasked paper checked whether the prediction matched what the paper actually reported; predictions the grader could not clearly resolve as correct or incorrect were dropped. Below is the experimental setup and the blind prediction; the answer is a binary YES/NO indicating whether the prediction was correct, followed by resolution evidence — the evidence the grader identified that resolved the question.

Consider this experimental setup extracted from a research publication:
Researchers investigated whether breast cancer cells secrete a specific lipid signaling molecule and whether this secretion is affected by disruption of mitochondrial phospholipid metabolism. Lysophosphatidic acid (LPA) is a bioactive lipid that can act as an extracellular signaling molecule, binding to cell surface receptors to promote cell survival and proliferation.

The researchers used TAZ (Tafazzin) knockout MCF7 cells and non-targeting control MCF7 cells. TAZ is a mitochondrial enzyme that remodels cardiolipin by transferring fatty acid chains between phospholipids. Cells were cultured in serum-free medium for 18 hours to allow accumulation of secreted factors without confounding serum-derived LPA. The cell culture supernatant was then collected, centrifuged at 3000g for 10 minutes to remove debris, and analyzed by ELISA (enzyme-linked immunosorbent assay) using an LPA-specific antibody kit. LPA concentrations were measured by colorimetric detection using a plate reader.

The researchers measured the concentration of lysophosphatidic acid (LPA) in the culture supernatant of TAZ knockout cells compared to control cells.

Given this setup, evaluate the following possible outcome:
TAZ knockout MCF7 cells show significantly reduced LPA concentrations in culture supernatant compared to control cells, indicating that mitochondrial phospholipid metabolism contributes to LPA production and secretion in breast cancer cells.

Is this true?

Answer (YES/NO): NO